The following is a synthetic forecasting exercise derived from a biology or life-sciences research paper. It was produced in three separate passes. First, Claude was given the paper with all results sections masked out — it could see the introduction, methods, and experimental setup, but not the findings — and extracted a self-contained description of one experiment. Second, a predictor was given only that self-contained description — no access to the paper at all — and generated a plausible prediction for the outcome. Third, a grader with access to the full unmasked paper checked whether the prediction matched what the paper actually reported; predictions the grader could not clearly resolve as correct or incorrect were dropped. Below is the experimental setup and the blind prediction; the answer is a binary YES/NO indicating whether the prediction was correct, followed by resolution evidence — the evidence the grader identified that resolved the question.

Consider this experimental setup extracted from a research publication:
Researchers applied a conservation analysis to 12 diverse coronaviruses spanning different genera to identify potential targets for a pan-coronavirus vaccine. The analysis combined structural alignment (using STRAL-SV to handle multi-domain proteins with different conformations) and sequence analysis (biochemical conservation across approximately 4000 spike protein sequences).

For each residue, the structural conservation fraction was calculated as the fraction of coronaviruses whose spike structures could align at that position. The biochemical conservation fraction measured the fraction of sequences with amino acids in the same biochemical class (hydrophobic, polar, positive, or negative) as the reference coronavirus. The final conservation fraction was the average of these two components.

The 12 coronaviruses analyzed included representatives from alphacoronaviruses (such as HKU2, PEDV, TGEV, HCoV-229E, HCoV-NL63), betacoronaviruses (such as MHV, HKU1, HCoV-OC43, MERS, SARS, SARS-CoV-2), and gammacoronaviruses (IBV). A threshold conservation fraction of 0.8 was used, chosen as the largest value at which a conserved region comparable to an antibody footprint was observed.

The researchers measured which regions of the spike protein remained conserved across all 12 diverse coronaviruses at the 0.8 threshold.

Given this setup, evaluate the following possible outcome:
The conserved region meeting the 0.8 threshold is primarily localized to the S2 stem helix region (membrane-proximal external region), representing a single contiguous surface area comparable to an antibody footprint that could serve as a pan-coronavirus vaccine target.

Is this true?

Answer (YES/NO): NO